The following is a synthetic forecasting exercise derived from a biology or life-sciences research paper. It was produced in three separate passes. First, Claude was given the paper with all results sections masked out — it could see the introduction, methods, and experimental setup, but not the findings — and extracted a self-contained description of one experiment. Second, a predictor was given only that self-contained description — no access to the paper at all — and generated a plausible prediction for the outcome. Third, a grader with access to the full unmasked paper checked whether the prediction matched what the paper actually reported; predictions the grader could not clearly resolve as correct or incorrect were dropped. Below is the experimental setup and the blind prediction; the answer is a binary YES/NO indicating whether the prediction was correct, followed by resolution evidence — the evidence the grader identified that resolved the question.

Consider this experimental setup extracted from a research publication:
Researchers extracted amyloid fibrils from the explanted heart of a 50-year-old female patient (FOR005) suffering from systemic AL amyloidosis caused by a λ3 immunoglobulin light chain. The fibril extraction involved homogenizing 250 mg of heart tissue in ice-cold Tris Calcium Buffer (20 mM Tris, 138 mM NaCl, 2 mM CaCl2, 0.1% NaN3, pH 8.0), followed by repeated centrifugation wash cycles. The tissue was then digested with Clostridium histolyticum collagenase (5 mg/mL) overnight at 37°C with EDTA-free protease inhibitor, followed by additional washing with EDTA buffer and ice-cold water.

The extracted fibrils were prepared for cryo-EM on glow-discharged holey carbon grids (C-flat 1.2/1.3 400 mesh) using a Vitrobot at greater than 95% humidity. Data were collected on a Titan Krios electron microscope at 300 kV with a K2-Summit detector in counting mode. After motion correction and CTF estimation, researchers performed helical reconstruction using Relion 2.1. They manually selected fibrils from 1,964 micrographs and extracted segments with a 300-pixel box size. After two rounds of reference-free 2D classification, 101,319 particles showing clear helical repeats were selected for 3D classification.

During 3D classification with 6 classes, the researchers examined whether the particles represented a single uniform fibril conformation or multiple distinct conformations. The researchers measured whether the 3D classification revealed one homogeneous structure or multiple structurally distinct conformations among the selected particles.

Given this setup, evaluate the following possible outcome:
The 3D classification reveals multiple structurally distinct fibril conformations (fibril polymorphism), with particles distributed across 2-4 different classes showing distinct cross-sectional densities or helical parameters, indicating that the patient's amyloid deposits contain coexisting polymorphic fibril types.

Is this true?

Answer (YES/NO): NO